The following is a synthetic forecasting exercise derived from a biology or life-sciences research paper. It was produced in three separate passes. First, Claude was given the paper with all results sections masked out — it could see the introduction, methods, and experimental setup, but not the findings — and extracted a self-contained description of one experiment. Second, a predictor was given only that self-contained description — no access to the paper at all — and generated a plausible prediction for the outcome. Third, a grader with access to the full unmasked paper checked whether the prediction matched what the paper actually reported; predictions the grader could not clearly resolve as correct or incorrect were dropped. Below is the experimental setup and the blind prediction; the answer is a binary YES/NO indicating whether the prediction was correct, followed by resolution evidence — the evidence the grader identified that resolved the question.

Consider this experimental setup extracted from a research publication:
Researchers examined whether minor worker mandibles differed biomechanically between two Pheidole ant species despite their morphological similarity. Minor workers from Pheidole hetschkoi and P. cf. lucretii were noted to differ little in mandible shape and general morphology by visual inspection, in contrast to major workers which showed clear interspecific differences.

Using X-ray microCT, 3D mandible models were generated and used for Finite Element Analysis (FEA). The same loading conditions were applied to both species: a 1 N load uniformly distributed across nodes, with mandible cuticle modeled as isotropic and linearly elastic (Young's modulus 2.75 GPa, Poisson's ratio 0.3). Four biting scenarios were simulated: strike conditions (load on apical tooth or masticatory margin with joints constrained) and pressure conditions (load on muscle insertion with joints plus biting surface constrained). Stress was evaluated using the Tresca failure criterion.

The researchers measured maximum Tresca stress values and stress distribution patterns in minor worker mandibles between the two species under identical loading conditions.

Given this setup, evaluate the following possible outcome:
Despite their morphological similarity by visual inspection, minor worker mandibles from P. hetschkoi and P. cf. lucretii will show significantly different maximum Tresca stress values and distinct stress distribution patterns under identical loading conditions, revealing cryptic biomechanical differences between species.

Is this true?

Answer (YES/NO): YES